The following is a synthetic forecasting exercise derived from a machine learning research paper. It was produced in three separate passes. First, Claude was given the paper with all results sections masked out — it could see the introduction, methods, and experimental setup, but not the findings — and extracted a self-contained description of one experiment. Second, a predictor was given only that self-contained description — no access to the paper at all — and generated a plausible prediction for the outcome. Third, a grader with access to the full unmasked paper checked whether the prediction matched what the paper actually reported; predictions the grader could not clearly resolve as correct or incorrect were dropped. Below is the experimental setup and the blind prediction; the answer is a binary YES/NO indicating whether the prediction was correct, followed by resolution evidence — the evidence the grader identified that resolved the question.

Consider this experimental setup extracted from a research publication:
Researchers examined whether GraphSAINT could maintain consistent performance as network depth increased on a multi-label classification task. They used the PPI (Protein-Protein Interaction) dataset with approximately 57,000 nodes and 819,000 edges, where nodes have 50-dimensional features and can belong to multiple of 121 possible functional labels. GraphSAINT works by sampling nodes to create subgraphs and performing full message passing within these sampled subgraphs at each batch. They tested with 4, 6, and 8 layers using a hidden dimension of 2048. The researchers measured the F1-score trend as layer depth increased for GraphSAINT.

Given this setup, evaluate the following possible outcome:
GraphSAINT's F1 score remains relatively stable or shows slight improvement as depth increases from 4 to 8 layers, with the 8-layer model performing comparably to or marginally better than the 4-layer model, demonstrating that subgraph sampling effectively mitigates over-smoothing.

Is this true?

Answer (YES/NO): YES